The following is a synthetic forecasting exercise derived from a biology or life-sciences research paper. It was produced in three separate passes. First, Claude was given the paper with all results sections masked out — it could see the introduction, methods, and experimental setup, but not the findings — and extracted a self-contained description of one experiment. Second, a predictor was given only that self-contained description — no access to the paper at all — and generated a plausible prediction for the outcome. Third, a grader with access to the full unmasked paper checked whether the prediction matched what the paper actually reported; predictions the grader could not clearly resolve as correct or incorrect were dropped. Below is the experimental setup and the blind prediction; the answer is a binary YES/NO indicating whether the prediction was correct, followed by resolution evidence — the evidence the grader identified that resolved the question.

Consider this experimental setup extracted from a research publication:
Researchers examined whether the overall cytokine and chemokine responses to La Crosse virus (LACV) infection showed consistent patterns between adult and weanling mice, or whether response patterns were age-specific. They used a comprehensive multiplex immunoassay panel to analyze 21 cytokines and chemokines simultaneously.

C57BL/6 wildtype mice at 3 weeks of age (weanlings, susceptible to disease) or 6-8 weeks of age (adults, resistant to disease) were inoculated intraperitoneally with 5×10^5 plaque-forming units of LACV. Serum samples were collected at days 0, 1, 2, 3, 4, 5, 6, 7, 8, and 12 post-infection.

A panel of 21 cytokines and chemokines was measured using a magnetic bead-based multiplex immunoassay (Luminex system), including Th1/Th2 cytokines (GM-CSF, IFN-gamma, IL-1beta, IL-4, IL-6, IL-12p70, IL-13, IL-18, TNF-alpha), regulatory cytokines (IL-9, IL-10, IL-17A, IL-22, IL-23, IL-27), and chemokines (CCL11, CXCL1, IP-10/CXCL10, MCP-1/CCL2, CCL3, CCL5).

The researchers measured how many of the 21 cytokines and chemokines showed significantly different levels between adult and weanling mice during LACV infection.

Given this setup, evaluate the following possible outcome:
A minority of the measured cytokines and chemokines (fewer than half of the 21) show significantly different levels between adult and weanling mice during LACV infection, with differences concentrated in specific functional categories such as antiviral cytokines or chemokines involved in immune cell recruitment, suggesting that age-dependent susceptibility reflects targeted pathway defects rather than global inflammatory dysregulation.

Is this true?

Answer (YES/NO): NO